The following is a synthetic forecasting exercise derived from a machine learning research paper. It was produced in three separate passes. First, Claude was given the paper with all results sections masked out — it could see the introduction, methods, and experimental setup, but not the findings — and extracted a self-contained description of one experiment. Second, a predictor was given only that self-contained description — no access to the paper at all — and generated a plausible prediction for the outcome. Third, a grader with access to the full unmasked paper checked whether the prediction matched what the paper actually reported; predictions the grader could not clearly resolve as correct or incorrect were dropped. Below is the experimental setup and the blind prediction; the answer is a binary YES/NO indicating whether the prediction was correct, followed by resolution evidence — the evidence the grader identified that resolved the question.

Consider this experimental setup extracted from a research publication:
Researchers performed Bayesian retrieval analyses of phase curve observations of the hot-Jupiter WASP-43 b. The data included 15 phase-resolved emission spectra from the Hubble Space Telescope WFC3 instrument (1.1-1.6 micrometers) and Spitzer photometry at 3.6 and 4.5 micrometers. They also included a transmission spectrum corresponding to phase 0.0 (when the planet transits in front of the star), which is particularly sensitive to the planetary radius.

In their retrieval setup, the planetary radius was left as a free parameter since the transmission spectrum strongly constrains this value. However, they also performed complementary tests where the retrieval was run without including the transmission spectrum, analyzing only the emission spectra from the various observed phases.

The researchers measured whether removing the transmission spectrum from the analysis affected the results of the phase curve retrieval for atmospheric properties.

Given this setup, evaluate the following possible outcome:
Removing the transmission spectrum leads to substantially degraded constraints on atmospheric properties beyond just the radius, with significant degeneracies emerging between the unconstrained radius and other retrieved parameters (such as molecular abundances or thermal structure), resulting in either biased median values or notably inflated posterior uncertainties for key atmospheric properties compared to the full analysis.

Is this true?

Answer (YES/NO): NO